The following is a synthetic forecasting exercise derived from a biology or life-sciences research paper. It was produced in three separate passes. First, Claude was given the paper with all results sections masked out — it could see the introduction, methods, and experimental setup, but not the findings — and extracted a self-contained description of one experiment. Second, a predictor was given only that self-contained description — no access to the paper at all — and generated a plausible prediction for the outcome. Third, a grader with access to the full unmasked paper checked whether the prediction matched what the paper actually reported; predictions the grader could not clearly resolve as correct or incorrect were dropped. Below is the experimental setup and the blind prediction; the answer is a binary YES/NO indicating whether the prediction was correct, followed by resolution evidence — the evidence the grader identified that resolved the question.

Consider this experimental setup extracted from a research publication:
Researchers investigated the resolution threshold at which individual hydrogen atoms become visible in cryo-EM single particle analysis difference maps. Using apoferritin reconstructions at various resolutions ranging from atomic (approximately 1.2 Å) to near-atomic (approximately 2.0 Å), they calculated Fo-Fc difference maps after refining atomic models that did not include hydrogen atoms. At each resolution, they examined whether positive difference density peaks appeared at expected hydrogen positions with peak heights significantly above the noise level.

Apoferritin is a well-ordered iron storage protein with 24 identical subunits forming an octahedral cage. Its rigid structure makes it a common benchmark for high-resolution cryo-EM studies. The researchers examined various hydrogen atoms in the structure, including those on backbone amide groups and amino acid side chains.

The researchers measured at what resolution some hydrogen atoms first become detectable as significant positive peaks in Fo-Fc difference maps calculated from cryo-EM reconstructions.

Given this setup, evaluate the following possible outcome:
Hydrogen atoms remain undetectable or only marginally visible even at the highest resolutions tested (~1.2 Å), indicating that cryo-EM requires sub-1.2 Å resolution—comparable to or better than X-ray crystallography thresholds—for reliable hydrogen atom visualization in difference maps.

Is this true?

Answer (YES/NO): NO